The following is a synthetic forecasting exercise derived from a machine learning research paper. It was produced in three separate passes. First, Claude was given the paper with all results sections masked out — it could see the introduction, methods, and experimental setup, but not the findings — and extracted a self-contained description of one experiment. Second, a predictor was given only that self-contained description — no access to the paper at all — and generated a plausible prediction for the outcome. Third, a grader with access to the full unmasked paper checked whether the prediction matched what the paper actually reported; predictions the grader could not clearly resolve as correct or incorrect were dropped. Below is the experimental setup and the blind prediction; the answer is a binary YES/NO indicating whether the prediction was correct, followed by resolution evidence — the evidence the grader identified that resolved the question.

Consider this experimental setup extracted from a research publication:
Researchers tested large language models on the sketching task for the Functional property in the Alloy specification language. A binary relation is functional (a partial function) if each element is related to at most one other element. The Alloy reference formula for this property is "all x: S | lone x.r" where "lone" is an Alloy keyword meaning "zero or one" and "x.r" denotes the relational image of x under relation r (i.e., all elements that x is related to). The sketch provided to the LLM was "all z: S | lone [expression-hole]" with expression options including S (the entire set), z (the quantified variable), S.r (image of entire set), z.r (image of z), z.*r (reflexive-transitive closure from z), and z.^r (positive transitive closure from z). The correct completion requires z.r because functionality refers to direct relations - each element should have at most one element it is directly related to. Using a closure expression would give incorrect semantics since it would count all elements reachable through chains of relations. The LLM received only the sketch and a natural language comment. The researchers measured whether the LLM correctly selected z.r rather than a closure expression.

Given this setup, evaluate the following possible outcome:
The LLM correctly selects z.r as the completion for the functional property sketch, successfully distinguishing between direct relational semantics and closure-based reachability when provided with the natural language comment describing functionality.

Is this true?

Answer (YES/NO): YES